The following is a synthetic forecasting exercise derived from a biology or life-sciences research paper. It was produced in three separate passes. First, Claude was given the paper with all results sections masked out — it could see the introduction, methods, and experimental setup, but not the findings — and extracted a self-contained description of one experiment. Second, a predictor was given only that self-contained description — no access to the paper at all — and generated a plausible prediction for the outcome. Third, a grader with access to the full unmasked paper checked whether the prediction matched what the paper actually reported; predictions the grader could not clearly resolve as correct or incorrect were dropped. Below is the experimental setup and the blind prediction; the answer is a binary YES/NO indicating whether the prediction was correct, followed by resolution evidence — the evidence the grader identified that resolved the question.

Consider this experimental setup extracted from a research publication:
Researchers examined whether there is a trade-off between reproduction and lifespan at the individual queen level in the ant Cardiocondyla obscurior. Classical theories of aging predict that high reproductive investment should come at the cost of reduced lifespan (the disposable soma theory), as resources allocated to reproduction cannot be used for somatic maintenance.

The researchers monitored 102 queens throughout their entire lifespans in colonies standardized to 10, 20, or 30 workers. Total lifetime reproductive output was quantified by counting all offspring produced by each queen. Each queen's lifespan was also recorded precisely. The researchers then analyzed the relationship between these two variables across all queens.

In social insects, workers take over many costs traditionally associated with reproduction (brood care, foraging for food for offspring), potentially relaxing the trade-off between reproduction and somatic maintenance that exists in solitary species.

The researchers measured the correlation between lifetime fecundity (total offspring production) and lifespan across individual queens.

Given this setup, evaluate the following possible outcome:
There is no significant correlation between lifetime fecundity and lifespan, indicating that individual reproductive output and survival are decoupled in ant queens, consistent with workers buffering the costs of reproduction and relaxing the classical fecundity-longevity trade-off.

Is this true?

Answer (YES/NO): NO